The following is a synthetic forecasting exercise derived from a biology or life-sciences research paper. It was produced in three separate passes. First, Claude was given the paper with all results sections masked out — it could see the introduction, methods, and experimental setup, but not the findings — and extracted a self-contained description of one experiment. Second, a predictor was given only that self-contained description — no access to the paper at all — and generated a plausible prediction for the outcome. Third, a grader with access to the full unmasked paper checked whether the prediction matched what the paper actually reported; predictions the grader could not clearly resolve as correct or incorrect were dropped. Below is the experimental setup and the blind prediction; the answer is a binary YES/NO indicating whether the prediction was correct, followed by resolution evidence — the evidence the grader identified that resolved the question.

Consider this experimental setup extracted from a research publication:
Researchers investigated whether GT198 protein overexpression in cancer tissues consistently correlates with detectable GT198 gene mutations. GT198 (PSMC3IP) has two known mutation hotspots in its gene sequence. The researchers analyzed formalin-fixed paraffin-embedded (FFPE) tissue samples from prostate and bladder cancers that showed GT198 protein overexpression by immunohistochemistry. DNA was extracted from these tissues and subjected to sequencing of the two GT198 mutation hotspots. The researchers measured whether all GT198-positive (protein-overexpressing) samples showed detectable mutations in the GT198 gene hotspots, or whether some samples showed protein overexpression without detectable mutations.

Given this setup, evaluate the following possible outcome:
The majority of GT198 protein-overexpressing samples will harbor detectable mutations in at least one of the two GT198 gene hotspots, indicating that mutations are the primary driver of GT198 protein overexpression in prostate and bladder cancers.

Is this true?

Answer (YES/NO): NO